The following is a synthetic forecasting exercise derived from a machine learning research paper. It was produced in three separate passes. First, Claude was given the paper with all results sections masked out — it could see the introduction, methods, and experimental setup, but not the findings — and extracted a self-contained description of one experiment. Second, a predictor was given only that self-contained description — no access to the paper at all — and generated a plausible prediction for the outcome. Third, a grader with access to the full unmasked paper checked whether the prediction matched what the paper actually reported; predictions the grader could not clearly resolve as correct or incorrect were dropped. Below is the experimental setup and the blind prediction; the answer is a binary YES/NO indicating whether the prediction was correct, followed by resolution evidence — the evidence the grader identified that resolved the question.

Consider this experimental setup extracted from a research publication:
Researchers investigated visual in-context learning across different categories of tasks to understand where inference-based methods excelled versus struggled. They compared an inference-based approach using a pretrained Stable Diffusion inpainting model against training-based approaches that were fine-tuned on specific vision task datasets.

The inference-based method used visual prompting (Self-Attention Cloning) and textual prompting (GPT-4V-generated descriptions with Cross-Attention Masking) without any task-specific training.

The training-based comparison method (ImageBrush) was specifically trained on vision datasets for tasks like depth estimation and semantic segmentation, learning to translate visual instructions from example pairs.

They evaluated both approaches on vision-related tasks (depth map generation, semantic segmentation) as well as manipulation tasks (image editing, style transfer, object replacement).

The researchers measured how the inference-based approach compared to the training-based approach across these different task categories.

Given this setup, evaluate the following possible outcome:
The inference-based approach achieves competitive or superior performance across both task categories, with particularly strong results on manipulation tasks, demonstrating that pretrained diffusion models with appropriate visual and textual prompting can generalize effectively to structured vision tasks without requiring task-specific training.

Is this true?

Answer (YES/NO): NO